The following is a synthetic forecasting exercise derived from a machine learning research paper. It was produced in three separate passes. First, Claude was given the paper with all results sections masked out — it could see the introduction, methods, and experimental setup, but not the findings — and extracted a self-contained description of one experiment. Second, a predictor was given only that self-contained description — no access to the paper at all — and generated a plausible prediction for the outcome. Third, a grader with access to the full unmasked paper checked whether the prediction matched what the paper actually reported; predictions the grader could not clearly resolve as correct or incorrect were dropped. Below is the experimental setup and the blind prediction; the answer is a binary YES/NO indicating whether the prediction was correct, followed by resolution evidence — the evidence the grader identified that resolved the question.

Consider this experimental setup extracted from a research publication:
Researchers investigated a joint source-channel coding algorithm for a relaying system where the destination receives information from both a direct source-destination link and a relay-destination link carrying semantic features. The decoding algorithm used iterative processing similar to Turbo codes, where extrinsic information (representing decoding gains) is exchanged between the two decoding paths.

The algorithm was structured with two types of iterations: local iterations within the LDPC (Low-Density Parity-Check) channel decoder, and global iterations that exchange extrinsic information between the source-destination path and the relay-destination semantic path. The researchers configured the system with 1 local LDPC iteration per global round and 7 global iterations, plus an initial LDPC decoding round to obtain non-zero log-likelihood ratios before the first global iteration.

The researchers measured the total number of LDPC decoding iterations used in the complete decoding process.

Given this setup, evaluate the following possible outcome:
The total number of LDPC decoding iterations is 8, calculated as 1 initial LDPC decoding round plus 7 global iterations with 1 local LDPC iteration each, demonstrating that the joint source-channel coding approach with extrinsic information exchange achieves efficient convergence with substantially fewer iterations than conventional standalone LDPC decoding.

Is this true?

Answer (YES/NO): NO